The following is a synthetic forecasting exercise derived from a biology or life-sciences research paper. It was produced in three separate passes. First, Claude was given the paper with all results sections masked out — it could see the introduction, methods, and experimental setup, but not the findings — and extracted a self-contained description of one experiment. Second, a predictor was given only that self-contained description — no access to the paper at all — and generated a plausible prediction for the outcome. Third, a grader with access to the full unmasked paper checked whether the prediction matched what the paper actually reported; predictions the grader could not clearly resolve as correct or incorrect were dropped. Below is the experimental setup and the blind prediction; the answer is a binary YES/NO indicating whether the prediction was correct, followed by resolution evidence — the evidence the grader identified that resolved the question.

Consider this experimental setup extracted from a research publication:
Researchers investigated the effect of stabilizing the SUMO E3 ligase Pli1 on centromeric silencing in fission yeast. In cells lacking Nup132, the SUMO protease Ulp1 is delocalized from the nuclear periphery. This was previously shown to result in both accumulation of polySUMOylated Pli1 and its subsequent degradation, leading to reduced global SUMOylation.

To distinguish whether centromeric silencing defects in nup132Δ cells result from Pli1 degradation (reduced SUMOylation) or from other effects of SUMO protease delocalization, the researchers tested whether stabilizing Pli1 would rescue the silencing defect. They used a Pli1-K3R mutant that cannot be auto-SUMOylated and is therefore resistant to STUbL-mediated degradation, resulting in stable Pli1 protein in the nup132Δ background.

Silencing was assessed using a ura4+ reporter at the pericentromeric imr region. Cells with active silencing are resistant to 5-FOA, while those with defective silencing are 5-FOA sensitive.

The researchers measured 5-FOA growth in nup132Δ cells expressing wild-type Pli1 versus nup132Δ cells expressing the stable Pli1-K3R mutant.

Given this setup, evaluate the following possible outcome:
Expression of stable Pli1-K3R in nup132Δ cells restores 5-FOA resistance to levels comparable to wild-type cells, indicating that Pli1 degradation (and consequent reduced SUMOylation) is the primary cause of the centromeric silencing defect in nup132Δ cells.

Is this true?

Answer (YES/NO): NO